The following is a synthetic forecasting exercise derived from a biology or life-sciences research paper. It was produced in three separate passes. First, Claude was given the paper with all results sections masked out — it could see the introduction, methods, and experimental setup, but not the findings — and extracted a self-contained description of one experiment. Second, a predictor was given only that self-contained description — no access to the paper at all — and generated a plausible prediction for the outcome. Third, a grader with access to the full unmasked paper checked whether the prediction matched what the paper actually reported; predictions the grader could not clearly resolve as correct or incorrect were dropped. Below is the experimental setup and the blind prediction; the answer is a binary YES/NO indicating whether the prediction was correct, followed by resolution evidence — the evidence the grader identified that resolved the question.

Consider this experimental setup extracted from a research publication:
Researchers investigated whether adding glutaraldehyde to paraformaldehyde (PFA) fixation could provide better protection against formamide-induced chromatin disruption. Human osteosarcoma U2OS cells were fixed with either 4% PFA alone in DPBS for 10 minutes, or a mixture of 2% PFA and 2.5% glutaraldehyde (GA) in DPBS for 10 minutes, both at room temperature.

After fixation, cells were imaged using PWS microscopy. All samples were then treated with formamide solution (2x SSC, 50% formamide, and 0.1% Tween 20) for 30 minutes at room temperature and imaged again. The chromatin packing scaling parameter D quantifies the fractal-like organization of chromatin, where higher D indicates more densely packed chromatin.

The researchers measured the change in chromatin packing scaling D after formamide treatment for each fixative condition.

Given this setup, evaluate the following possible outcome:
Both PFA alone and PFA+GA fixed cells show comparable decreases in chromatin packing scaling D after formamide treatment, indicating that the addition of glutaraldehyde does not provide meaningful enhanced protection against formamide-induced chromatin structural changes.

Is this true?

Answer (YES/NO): NO